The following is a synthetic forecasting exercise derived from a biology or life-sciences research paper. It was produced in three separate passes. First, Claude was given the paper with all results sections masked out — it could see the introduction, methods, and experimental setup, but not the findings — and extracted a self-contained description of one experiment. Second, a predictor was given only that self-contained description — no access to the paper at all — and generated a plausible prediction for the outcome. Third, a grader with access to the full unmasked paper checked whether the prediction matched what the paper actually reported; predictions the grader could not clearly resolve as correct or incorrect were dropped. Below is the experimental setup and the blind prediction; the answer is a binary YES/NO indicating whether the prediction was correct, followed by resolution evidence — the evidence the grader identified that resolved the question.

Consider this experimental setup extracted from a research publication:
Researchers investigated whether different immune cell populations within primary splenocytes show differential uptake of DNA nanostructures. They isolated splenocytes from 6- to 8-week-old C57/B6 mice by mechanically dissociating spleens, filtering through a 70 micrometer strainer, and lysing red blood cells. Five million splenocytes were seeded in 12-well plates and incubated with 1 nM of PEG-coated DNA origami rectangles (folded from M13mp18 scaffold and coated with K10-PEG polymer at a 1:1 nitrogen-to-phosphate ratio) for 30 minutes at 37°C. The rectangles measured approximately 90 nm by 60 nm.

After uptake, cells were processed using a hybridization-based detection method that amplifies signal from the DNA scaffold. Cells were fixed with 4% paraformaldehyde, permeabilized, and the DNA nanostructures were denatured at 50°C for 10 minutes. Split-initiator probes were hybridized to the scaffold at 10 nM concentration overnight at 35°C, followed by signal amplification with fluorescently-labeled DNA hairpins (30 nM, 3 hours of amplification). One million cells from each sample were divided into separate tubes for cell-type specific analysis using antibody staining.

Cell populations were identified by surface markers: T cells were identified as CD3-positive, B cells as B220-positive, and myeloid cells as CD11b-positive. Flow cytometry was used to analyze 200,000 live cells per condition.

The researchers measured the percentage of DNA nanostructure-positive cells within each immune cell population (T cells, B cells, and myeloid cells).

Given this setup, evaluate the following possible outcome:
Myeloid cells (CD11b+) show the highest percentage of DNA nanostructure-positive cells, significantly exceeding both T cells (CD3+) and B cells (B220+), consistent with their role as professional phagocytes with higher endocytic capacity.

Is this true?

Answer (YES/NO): NO